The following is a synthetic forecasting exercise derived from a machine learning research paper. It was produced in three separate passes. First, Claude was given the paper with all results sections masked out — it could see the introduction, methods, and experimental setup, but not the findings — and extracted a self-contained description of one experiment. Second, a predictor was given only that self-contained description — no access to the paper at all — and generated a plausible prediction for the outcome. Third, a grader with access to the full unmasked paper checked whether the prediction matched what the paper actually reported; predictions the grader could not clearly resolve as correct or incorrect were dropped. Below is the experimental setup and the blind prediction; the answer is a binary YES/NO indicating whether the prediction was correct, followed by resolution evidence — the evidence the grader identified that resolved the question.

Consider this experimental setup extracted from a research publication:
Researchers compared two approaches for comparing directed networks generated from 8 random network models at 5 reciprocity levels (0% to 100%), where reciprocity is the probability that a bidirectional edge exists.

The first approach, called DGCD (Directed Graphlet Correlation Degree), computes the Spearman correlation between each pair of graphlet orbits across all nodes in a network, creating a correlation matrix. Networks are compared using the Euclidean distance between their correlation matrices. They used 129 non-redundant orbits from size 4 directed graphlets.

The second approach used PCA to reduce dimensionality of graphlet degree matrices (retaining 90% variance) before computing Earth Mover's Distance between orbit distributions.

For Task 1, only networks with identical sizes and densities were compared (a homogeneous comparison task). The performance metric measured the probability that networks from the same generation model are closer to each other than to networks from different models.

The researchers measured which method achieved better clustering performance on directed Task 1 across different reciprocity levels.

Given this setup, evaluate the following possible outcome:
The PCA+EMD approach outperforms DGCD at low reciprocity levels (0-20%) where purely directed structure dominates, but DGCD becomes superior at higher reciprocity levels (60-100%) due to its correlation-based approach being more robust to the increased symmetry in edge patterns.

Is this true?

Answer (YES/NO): NO